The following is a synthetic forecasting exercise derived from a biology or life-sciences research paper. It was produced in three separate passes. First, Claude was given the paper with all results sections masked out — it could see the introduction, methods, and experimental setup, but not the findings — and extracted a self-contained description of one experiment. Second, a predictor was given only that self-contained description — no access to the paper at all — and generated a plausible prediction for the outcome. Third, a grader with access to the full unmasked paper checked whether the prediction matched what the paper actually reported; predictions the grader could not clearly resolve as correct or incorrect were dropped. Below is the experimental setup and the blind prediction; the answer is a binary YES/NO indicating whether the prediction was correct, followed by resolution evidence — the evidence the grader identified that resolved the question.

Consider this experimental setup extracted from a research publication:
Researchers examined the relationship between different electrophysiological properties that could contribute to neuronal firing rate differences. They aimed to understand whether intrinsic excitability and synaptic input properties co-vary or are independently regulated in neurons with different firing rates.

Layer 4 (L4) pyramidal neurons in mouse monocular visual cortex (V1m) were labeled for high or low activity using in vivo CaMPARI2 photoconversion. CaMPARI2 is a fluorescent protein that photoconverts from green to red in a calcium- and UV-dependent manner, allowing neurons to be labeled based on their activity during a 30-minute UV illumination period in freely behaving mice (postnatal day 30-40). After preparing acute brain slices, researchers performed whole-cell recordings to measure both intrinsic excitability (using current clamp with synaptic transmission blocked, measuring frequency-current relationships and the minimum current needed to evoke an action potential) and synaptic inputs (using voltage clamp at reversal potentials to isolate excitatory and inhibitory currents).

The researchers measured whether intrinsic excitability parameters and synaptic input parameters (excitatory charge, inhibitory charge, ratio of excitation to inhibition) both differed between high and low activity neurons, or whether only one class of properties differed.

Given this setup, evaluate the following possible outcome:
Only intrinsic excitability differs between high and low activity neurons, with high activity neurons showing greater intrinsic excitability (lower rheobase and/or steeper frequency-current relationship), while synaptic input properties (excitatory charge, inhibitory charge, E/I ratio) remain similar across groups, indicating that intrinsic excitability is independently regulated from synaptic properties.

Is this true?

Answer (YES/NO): YES